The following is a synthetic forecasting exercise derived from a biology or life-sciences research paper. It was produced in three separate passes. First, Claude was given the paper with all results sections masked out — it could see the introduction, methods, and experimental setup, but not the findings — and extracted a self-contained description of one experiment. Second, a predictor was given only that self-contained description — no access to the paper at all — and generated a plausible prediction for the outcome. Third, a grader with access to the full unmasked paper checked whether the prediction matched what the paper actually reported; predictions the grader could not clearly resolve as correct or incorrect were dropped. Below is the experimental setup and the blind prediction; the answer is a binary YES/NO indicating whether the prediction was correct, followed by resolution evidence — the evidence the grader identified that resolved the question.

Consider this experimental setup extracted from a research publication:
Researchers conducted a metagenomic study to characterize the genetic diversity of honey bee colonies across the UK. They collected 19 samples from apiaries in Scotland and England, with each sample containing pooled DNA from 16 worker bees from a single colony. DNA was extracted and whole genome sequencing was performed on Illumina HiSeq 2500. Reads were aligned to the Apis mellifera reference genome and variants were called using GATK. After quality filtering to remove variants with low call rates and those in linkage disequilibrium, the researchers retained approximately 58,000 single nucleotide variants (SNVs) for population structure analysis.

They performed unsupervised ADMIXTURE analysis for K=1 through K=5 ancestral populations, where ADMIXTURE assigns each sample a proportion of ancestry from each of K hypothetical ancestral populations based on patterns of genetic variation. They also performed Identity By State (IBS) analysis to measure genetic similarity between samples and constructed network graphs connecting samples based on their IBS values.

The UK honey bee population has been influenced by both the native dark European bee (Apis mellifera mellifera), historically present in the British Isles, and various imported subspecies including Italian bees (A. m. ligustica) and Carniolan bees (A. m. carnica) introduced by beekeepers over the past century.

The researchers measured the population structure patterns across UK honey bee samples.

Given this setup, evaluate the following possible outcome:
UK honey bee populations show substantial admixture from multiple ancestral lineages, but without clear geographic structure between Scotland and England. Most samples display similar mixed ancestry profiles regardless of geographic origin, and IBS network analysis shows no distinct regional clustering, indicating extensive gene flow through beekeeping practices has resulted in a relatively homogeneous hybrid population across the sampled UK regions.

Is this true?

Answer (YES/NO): NO